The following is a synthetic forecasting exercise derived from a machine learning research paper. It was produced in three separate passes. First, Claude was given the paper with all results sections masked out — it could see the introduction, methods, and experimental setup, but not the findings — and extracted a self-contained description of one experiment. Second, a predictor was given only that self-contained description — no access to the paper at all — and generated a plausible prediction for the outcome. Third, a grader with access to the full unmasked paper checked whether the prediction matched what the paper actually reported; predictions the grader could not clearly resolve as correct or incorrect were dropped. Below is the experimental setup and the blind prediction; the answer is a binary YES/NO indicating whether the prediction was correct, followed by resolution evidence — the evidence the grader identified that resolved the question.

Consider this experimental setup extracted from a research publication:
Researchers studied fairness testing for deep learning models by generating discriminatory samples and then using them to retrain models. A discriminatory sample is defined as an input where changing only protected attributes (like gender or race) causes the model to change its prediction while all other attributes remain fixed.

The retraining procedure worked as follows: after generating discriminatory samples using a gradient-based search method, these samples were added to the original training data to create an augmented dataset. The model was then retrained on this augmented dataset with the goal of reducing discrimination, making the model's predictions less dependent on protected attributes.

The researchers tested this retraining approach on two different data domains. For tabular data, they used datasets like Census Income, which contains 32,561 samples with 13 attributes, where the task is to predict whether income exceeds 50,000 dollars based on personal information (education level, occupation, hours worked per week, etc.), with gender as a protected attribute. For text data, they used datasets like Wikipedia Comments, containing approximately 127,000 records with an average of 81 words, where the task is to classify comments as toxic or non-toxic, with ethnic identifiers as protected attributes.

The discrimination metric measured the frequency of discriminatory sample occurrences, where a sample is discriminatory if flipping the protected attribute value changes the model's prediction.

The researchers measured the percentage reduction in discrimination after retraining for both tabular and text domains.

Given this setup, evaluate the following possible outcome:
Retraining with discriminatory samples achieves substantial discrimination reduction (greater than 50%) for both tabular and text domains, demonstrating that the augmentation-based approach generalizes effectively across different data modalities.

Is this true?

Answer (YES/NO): YES